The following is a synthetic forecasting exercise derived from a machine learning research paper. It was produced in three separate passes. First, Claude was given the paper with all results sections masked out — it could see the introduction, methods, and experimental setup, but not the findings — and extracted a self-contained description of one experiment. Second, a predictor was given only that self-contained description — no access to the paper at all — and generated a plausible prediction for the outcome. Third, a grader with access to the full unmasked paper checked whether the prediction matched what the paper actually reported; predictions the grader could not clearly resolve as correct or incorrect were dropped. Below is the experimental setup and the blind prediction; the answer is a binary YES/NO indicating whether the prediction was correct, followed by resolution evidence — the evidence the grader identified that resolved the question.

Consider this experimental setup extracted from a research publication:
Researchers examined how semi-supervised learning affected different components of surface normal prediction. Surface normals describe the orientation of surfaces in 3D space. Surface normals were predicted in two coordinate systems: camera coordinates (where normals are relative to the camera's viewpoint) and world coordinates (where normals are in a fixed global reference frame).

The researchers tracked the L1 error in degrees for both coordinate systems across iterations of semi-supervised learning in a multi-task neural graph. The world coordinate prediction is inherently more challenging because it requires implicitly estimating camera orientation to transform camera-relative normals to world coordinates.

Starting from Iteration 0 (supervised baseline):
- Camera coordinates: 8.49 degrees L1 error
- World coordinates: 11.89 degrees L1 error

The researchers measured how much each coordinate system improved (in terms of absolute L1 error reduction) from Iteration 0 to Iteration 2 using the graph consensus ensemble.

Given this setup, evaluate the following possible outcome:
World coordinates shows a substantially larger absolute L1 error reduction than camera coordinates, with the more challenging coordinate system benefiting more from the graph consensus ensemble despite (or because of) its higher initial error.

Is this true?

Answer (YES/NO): YES